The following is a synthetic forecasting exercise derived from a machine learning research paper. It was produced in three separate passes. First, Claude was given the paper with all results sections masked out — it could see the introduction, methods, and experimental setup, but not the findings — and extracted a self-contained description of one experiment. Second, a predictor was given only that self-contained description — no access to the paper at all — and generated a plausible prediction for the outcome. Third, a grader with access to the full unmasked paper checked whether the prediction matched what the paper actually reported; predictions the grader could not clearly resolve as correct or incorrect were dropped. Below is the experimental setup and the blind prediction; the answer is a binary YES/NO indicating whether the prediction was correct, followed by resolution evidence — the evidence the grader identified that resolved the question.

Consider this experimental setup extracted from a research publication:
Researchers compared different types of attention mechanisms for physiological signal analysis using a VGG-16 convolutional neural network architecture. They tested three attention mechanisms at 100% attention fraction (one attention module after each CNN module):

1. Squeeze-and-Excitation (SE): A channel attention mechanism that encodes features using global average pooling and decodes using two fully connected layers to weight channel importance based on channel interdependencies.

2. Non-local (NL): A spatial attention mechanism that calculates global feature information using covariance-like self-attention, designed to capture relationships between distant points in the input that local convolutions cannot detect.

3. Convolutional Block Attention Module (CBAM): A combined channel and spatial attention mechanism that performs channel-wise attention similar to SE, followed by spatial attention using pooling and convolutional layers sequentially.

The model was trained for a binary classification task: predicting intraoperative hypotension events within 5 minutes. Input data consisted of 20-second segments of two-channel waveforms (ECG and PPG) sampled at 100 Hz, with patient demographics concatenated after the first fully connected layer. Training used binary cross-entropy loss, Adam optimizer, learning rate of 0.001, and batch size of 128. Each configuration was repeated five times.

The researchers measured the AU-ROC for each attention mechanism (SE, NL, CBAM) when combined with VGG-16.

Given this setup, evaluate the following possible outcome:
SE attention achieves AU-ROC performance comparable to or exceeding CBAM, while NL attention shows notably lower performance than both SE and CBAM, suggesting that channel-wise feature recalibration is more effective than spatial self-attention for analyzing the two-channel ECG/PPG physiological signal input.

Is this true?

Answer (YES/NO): NO